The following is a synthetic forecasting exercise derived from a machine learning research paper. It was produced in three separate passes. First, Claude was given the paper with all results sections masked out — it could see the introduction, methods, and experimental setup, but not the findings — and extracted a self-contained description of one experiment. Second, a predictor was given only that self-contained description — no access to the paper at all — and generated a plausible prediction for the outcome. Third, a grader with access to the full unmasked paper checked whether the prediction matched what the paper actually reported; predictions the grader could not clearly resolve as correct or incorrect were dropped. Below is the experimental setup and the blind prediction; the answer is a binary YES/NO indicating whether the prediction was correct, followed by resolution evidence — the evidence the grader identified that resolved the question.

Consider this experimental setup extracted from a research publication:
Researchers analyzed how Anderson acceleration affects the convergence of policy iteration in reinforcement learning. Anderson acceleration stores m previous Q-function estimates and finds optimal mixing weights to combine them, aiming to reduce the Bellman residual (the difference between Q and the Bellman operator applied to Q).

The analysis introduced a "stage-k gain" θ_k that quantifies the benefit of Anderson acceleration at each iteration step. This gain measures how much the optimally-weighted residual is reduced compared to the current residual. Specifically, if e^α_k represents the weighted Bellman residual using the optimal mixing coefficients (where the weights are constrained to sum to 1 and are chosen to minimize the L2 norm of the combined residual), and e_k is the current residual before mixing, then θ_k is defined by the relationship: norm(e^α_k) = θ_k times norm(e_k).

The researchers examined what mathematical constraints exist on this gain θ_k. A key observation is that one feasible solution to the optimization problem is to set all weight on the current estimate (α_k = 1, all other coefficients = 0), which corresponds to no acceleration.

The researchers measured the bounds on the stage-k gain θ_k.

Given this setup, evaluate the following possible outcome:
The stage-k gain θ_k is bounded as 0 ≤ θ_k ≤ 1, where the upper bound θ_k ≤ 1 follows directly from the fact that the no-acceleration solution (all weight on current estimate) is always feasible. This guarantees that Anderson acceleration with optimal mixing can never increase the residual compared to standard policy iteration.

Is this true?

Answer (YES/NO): YES